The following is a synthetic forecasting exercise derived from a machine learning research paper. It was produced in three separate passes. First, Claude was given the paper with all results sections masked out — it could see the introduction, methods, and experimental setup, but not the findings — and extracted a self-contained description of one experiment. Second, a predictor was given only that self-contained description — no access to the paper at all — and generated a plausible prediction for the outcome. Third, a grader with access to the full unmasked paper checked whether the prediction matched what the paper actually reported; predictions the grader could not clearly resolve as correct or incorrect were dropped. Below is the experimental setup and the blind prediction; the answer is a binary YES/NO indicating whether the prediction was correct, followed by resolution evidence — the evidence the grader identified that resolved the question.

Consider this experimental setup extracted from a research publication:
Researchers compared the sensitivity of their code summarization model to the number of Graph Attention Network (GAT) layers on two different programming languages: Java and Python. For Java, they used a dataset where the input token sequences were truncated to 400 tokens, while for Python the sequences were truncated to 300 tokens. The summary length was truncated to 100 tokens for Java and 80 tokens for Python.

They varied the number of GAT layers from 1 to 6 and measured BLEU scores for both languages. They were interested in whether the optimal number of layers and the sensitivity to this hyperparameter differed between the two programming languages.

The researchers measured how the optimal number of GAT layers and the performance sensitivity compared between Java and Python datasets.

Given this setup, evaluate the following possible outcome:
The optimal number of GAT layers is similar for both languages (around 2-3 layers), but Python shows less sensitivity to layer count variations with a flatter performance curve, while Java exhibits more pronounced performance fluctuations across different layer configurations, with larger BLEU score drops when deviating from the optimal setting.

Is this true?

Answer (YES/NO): NO